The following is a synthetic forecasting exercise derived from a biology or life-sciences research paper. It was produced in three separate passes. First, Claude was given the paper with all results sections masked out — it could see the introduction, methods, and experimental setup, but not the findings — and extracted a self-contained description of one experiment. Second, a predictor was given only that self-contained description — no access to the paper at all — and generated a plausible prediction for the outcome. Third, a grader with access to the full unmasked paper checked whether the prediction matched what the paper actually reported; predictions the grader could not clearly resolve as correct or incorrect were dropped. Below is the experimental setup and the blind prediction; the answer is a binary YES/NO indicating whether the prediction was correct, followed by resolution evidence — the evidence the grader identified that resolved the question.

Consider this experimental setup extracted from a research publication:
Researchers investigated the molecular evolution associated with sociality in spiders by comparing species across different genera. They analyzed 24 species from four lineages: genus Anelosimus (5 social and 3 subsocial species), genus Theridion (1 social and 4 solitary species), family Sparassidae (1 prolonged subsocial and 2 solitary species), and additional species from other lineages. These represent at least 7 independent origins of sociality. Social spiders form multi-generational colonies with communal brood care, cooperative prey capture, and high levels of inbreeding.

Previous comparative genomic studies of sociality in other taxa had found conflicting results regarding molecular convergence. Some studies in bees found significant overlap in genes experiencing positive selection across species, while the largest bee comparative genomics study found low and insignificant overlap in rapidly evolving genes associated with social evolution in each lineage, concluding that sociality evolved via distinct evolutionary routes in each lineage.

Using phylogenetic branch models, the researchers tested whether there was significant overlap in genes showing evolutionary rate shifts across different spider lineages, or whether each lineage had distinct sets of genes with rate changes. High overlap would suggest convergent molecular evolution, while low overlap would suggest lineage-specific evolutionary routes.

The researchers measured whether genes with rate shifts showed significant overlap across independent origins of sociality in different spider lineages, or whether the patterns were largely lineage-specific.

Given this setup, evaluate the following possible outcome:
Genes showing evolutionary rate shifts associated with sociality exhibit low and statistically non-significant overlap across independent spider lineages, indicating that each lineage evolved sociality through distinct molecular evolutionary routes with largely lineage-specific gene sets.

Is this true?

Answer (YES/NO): NO